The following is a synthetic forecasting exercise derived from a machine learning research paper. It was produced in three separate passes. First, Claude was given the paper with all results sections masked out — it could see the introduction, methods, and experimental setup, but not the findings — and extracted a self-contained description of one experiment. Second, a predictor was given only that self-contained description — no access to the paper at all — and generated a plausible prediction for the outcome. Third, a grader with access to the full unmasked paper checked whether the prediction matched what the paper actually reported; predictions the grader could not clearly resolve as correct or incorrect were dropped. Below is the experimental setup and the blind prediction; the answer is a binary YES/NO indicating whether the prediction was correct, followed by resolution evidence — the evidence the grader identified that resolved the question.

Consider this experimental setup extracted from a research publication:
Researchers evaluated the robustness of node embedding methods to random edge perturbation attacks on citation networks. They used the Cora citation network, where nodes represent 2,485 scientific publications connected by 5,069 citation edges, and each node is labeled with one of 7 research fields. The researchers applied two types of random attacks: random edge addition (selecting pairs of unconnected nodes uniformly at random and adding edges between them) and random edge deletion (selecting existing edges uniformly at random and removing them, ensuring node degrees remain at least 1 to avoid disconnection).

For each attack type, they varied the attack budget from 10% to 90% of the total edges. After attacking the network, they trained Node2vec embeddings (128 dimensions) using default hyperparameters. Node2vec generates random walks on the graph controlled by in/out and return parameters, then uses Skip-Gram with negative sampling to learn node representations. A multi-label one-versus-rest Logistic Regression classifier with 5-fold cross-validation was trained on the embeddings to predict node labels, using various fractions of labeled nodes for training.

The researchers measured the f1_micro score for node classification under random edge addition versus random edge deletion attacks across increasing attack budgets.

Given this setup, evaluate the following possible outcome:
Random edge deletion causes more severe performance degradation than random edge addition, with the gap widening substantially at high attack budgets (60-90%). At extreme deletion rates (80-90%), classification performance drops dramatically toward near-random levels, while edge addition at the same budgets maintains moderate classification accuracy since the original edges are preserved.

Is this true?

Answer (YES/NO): NO